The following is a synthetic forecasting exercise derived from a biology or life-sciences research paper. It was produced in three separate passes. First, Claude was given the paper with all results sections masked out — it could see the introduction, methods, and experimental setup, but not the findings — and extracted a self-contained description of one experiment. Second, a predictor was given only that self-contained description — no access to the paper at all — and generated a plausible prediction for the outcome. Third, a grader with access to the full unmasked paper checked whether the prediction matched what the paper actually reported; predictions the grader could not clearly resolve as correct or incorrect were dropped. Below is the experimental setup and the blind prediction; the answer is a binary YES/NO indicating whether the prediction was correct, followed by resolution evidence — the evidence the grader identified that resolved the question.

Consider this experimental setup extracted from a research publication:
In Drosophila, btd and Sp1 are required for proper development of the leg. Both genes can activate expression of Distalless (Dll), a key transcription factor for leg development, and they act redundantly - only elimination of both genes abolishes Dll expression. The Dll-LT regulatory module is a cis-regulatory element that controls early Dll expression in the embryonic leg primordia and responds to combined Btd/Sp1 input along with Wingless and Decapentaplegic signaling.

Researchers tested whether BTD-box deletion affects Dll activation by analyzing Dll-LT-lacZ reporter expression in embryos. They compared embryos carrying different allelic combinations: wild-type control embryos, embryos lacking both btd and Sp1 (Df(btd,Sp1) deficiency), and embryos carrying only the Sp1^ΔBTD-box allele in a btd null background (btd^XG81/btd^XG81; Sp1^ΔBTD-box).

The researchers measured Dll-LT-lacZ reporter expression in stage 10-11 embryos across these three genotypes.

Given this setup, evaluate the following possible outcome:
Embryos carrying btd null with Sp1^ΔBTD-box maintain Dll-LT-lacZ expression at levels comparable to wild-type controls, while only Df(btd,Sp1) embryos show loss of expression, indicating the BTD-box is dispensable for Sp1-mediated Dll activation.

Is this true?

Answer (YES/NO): YES